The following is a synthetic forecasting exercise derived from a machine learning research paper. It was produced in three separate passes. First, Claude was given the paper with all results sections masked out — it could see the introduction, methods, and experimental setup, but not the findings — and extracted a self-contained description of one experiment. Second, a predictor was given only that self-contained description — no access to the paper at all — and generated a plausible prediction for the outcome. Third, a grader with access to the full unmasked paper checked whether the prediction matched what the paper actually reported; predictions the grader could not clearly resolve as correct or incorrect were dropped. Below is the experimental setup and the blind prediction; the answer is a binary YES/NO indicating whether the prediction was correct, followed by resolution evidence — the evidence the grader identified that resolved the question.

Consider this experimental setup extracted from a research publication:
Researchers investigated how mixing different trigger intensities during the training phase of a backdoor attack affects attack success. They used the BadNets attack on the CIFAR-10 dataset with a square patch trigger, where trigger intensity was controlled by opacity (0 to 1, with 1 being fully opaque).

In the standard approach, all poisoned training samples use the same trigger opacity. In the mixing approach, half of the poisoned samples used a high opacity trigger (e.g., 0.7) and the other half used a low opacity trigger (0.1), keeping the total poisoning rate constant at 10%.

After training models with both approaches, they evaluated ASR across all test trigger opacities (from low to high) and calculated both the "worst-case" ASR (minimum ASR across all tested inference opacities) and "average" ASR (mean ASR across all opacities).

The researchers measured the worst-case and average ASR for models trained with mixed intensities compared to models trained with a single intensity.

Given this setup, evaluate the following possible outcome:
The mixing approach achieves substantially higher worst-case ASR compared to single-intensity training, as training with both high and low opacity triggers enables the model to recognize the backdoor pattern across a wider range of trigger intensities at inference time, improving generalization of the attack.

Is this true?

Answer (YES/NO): YES